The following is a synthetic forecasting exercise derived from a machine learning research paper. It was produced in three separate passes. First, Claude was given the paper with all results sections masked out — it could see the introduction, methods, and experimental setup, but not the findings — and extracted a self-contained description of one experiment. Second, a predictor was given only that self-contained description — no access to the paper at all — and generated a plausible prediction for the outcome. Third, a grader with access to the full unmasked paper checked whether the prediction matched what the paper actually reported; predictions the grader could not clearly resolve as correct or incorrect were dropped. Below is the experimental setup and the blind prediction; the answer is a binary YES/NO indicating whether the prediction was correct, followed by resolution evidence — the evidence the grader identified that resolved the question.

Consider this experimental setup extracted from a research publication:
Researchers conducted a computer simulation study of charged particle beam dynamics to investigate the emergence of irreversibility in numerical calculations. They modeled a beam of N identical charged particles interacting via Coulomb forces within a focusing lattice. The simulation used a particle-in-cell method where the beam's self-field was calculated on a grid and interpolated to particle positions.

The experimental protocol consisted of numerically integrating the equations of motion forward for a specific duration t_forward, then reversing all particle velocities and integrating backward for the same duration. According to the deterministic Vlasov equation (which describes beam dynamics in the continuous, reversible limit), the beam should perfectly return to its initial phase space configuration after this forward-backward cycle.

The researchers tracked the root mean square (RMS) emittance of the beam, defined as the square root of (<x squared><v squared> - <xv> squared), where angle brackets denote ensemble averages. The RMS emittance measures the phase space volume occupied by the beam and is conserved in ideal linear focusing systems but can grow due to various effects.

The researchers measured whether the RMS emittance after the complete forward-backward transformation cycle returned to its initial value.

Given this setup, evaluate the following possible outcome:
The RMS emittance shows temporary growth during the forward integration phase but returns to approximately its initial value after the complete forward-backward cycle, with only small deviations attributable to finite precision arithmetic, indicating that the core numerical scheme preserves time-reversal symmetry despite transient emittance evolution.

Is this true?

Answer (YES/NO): NO